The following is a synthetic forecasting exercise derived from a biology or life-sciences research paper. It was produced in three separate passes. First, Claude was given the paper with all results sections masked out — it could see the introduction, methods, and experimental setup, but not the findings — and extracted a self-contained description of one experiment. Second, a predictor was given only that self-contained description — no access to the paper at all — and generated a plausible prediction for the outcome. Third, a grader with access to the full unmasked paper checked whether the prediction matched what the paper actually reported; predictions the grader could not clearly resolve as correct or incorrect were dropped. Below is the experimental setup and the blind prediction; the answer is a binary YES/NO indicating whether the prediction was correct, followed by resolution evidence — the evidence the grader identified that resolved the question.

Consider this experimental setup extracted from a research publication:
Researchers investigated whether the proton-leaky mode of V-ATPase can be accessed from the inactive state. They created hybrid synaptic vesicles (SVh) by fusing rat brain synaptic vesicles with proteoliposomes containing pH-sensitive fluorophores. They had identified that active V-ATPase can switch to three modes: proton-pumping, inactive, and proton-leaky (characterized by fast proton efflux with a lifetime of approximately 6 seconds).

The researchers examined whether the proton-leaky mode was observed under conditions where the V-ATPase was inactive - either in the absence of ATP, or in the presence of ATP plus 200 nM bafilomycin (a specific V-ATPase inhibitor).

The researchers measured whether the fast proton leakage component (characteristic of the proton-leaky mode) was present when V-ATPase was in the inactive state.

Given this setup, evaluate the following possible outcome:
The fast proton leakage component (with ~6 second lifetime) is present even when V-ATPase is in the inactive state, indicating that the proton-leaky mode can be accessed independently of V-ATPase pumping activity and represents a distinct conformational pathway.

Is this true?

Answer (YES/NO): NO